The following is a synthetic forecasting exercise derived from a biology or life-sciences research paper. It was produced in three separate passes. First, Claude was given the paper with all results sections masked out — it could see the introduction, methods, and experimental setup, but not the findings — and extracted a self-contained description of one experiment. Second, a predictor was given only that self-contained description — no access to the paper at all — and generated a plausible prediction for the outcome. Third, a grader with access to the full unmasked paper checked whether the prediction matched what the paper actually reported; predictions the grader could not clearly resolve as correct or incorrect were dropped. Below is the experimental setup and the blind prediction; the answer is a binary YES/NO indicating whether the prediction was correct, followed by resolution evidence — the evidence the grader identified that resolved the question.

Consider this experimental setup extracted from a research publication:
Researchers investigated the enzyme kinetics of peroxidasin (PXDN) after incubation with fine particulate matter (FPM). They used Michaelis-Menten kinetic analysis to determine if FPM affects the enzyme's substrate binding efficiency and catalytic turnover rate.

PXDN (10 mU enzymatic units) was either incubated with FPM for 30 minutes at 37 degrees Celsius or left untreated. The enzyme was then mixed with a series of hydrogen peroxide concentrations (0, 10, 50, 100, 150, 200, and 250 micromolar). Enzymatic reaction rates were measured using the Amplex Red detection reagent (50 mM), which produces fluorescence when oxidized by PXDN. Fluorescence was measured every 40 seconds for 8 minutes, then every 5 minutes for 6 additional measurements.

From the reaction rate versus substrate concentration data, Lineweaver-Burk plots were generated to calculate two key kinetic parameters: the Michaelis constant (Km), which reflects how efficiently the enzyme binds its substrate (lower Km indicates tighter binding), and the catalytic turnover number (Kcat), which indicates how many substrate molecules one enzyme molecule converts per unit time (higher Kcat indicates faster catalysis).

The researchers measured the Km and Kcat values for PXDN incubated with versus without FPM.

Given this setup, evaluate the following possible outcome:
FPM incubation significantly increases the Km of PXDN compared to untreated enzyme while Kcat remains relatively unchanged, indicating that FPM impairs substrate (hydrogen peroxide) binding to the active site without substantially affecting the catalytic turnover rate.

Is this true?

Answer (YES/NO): NO